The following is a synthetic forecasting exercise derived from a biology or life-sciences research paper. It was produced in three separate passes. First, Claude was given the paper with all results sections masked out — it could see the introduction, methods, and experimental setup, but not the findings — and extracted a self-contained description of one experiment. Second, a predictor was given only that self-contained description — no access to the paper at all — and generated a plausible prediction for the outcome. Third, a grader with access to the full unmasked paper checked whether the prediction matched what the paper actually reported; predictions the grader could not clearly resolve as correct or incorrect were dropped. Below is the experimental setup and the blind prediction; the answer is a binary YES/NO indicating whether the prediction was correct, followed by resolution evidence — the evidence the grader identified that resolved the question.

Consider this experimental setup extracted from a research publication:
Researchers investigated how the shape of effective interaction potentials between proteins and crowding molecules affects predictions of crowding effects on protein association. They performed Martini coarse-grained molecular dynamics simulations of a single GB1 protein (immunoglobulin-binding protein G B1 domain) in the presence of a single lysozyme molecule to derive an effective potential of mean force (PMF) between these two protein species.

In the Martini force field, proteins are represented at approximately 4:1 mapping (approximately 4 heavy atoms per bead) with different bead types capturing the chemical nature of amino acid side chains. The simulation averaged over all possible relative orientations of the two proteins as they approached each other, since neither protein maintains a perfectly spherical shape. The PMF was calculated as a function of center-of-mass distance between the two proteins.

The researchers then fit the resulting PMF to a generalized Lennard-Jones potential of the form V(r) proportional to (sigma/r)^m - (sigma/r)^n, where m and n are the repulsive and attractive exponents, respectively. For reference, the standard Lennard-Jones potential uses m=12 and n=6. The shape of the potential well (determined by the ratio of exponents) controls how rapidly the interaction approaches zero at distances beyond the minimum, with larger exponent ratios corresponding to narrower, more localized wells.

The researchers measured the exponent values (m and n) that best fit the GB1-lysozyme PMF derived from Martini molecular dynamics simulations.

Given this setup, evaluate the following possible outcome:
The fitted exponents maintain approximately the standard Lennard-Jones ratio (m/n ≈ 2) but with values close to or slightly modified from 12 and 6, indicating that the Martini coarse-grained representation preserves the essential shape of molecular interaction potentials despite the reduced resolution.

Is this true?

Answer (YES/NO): NO